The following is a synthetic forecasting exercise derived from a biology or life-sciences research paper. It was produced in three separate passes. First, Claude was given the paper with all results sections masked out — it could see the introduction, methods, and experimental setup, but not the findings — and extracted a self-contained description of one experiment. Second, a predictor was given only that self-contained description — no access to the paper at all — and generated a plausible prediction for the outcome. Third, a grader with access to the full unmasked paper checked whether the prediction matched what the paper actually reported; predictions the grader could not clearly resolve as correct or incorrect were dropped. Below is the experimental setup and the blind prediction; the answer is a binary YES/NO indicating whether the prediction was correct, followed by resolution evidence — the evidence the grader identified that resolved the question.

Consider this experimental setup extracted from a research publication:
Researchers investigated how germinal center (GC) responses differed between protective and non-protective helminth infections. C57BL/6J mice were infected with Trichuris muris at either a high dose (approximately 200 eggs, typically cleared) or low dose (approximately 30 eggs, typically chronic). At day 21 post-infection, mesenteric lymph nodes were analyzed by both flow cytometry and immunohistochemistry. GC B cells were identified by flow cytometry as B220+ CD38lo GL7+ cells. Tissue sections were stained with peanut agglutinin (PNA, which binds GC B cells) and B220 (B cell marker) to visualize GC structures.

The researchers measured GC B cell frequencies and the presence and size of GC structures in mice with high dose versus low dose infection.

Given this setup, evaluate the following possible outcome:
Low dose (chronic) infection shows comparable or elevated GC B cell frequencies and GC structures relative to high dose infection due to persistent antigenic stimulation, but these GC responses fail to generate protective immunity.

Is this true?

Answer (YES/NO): NO